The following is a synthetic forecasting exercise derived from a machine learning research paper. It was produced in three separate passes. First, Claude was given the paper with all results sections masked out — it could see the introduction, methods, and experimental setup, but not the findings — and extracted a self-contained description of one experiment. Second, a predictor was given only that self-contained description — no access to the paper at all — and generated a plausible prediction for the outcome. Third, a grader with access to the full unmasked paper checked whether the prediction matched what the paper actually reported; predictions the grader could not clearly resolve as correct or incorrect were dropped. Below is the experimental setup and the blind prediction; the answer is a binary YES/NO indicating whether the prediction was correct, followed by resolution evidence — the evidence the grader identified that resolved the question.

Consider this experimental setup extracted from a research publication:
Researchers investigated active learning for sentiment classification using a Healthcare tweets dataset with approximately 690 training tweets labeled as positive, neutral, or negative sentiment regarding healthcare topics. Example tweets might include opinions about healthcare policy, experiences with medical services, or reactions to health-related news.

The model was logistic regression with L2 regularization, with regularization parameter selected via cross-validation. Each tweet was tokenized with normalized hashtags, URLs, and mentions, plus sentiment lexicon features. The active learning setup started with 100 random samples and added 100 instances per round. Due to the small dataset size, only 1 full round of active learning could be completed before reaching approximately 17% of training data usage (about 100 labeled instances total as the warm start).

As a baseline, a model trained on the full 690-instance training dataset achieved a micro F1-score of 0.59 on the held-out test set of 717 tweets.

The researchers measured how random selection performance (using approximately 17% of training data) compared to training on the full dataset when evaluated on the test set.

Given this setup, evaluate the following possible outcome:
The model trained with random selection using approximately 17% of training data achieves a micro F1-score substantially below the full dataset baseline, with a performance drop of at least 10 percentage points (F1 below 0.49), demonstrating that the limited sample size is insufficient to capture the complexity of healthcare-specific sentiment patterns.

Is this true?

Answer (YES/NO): NO